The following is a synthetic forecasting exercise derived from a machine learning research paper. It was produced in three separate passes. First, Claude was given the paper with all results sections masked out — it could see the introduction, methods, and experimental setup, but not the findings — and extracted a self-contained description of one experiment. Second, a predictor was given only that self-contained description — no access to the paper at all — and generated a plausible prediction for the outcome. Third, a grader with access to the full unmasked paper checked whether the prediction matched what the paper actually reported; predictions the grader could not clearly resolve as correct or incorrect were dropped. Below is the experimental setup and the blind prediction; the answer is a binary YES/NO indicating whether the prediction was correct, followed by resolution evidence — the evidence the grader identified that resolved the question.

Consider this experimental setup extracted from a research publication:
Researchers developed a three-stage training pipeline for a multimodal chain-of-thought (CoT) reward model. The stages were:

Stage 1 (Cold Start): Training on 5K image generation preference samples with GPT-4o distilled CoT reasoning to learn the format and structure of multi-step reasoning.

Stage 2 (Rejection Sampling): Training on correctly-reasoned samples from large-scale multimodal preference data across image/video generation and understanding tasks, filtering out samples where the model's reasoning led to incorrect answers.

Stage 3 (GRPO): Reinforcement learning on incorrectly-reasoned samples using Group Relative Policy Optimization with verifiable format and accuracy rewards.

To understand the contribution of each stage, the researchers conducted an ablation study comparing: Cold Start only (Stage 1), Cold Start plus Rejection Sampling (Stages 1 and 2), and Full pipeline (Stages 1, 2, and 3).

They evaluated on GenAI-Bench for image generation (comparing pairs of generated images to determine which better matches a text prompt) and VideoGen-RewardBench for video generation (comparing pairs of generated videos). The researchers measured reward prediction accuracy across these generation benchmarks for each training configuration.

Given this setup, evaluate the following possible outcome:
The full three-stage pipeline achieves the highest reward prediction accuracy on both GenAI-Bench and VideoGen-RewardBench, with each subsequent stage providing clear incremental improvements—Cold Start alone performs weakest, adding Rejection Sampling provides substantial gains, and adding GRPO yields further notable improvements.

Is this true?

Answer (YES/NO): YES